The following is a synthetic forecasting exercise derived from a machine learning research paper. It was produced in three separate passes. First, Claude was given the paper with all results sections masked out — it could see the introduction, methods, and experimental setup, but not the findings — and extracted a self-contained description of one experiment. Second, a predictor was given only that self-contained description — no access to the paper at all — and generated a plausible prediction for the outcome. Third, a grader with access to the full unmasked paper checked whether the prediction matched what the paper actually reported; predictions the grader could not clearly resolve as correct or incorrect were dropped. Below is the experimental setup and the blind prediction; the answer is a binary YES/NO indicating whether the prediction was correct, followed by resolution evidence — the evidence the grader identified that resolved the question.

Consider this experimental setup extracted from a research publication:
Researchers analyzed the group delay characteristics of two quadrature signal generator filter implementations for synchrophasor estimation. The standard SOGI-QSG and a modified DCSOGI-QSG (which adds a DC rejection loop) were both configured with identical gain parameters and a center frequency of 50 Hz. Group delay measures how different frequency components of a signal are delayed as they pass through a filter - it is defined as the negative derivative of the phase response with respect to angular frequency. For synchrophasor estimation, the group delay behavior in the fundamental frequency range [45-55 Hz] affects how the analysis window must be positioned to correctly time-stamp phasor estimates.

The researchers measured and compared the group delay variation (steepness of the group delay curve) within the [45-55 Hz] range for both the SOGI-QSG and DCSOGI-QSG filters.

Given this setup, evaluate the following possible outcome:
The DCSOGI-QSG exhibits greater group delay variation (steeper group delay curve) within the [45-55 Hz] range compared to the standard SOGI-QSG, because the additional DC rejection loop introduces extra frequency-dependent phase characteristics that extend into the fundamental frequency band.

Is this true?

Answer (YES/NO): YES